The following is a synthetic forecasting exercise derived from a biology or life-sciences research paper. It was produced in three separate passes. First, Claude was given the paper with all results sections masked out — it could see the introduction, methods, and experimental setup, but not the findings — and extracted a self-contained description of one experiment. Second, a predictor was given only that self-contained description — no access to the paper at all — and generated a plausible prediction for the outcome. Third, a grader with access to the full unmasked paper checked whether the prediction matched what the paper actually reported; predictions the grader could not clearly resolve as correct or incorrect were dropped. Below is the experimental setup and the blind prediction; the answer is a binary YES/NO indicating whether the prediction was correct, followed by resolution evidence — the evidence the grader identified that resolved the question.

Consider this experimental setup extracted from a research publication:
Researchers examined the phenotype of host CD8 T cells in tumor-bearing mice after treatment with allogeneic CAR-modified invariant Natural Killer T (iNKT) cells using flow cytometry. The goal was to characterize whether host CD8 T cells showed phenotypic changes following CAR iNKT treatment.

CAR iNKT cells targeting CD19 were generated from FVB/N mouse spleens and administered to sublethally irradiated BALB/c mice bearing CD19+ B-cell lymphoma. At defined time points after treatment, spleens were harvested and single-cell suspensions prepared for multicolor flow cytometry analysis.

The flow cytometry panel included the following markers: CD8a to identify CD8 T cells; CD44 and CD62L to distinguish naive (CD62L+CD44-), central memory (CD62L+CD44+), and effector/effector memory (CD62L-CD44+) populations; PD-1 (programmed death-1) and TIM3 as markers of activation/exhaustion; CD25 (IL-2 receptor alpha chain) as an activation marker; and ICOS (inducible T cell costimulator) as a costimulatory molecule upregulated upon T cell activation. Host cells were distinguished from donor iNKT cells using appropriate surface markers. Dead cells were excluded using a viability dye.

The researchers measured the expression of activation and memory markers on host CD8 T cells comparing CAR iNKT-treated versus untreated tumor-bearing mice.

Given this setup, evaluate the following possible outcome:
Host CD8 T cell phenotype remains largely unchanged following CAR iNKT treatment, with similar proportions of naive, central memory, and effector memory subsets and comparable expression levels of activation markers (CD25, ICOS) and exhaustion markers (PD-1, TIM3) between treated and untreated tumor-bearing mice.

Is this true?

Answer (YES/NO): NO